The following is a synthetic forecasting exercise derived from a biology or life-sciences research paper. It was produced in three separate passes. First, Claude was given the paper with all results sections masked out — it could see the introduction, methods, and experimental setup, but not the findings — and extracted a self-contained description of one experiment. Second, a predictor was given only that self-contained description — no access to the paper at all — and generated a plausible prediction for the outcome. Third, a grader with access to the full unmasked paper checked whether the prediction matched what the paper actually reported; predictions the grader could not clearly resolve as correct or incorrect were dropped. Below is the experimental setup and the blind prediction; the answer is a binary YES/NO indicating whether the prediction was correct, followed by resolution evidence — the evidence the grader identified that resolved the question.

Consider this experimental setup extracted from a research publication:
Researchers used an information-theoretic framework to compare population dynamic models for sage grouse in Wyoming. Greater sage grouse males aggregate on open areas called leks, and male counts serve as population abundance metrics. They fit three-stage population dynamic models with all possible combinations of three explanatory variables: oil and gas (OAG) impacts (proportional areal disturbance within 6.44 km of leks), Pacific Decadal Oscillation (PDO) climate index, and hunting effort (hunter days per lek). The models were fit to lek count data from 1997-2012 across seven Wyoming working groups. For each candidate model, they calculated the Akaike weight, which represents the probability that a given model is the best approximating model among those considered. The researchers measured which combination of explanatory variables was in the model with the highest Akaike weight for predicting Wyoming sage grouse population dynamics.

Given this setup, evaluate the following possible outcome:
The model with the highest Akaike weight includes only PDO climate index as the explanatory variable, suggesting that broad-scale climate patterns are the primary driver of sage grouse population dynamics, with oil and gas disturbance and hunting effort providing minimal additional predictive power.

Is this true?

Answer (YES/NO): YES